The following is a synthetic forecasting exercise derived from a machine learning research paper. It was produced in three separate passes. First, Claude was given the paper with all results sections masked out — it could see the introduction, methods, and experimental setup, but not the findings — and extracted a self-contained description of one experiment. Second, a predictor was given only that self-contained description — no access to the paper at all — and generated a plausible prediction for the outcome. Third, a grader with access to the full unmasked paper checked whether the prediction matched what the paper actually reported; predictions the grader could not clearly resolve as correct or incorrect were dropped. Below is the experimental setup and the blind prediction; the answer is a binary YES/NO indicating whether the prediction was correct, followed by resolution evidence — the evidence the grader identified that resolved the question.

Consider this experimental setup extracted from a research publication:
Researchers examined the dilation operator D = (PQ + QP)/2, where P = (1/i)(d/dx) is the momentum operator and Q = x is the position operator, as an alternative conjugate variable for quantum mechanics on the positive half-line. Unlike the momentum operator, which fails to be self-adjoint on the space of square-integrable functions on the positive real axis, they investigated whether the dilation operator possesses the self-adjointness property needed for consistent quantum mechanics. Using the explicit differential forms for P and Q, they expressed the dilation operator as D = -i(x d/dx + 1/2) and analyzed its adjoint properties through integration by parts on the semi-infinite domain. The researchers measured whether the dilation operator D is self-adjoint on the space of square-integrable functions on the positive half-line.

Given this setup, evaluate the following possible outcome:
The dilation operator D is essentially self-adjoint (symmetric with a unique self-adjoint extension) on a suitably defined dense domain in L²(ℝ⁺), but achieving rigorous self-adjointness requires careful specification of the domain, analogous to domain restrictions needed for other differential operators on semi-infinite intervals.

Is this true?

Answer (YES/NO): NO